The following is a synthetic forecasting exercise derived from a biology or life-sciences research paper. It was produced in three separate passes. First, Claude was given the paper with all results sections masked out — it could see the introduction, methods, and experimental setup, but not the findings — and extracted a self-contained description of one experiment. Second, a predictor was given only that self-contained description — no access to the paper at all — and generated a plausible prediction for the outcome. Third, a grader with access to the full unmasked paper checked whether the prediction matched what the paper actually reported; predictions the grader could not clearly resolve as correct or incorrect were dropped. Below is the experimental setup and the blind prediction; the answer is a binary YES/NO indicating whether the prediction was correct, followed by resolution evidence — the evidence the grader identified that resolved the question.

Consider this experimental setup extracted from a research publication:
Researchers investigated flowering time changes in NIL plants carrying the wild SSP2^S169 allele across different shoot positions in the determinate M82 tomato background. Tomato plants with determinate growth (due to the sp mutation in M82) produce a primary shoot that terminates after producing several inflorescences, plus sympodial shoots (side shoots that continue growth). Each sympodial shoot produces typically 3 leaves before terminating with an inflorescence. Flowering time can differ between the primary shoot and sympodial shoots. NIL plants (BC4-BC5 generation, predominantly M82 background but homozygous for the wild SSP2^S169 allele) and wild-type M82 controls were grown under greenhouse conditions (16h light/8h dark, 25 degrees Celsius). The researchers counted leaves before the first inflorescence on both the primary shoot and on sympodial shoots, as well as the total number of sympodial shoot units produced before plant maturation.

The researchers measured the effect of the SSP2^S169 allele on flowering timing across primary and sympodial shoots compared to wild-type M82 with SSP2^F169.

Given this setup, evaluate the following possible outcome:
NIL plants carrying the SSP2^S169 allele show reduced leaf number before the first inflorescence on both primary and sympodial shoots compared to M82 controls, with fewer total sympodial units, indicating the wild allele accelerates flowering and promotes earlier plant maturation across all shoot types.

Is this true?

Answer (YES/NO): NO